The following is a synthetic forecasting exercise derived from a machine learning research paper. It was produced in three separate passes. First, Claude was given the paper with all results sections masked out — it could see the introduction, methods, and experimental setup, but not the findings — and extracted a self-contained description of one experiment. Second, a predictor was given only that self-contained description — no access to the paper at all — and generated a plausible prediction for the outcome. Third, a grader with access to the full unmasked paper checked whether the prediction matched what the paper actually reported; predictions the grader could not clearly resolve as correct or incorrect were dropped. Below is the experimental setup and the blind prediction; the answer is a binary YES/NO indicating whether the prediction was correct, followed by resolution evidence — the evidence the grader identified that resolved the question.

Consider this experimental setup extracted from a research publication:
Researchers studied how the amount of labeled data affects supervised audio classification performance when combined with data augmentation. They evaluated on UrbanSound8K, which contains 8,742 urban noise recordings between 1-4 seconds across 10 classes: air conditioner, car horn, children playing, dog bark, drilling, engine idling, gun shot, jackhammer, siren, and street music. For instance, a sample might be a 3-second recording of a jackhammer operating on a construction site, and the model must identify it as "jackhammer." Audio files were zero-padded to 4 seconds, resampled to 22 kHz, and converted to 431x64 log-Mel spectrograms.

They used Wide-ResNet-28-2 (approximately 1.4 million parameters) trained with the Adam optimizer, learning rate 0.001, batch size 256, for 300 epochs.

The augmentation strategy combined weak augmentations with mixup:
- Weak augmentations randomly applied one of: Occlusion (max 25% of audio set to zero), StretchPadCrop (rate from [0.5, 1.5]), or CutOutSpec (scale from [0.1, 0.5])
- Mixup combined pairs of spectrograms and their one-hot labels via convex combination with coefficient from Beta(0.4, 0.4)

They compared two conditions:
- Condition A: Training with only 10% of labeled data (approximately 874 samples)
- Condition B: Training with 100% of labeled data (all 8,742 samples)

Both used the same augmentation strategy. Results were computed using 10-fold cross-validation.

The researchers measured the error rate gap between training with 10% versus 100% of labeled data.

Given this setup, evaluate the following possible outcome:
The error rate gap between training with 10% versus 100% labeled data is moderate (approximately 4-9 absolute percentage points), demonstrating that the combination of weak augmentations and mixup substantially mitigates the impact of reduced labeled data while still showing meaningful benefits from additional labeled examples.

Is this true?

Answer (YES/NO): YES